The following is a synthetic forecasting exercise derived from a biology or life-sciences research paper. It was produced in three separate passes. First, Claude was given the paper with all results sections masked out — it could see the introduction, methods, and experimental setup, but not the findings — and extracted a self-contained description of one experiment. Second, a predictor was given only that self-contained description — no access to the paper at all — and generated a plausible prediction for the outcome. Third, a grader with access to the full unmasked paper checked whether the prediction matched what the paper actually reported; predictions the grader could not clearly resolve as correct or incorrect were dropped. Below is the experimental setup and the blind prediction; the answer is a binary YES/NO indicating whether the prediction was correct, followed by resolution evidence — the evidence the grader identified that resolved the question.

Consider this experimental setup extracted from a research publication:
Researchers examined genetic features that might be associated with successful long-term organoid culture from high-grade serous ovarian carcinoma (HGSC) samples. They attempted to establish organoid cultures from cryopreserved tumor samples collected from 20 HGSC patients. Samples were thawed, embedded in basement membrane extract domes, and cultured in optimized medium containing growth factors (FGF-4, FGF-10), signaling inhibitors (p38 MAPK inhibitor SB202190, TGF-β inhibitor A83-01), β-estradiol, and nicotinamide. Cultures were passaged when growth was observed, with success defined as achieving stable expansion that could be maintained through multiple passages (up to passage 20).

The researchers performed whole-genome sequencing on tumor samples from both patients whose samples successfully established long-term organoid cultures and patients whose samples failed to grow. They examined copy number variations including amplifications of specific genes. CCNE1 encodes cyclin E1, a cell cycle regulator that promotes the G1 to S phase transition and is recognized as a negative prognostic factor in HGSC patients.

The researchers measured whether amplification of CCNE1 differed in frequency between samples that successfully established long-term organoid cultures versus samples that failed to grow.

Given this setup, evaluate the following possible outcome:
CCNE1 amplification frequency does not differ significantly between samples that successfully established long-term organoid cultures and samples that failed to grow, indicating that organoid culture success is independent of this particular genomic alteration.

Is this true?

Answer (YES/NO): NO